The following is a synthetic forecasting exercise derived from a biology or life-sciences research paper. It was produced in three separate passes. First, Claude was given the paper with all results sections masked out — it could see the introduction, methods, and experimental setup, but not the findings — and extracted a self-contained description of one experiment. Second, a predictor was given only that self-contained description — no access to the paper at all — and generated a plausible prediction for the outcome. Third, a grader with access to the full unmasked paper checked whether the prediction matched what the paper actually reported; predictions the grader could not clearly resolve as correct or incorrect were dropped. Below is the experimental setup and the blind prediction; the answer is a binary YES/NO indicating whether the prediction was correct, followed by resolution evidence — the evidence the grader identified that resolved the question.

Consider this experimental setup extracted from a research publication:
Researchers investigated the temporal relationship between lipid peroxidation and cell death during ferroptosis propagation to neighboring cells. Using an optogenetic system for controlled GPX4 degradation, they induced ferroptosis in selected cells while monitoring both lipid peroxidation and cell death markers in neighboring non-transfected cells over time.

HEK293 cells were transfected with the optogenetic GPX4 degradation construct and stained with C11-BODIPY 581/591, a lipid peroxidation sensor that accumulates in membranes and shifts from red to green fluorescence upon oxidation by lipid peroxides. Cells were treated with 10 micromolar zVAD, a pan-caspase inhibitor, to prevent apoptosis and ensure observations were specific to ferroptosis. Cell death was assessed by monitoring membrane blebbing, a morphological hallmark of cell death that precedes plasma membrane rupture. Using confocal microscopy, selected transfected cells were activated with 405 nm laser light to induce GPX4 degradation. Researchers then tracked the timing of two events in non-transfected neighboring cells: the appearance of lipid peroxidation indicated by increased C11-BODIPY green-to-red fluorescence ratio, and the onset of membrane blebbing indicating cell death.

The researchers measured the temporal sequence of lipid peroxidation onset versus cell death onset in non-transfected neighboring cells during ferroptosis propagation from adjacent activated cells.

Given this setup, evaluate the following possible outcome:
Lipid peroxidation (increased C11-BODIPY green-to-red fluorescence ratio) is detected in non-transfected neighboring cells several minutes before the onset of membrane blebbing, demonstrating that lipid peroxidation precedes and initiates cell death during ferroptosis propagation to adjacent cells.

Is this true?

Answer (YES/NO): YES